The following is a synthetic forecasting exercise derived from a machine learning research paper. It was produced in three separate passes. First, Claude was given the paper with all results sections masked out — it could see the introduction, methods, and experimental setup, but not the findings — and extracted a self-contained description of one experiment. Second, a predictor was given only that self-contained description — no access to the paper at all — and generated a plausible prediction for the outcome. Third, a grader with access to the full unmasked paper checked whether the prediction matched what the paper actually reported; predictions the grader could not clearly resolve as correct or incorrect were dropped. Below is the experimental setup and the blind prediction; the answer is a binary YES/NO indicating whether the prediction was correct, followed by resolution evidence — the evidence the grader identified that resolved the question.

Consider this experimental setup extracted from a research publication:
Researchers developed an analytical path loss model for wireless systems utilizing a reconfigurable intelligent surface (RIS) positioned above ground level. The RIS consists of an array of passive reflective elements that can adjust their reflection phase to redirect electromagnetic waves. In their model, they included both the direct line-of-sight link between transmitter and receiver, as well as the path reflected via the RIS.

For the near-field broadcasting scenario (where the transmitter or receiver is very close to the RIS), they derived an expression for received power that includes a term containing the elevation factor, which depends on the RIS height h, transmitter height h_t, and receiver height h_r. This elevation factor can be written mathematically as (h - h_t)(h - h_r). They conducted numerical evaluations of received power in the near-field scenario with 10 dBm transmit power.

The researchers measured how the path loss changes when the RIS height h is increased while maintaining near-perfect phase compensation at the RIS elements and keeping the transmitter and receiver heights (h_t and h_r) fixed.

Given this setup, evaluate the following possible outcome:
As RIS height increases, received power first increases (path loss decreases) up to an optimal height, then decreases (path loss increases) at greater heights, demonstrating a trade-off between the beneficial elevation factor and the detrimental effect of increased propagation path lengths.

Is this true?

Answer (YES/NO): NO